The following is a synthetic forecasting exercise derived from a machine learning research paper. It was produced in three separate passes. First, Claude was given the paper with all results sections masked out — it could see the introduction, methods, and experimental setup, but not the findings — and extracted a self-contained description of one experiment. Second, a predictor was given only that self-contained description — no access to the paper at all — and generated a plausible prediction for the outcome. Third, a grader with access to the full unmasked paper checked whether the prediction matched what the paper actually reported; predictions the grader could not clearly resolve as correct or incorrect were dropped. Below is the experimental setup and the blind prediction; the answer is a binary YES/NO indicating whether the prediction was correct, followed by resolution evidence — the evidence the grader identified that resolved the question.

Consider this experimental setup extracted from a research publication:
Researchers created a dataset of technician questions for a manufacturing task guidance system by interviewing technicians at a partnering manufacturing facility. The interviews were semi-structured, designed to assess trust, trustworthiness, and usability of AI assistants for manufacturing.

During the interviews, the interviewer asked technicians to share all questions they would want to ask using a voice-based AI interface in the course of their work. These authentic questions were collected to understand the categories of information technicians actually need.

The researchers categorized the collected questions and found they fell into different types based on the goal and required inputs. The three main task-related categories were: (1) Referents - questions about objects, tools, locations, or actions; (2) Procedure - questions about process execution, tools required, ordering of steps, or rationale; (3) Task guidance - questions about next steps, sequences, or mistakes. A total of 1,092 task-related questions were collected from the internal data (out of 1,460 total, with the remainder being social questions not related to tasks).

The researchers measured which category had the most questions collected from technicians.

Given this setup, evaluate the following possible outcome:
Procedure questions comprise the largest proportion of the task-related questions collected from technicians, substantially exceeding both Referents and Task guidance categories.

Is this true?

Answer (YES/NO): NO